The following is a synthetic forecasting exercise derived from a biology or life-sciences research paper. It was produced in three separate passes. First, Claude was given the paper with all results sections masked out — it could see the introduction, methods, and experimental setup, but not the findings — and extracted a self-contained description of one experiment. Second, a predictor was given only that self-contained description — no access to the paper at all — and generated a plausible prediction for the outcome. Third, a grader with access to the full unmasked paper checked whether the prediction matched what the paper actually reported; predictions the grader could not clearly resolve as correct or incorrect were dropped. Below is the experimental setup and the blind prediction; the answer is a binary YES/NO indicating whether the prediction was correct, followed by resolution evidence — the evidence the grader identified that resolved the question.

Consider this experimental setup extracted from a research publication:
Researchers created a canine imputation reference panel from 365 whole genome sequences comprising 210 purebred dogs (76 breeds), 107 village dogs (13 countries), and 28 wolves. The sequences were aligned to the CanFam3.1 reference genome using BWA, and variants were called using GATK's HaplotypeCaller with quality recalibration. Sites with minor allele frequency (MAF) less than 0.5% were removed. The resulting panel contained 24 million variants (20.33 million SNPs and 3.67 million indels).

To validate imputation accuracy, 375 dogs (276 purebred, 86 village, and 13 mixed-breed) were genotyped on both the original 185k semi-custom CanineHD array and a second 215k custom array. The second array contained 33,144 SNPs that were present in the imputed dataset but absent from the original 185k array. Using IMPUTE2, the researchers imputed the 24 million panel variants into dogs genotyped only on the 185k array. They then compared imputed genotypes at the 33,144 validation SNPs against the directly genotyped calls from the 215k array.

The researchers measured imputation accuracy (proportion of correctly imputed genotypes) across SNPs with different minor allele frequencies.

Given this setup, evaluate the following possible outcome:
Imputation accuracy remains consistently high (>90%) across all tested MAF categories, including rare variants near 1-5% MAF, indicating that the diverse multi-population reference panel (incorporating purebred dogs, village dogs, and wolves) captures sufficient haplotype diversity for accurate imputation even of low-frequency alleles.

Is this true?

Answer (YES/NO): NO